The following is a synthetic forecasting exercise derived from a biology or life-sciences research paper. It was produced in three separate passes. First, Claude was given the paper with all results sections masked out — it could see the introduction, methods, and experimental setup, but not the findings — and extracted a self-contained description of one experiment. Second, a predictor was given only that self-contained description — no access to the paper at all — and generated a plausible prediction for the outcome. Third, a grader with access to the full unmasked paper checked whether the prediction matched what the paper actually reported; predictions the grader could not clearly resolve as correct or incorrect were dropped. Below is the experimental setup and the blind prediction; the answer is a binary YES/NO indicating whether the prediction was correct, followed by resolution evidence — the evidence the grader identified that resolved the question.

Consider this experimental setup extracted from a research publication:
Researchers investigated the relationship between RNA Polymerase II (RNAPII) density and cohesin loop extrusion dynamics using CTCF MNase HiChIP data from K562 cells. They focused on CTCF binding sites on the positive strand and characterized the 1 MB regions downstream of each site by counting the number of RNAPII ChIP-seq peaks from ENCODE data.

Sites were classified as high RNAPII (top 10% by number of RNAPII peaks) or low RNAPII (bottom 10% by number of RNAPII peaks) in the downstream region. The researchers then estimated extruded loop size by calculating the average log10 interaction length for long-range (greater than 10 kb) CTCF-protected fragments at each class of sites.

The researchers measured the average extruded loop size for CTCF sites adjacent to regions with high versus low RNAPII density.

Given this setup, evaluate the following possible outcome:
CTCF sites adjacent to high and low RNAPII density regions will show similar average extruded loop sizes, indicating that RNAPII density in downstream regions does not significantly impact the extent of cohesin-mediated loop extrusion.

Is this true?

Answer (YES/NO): NO